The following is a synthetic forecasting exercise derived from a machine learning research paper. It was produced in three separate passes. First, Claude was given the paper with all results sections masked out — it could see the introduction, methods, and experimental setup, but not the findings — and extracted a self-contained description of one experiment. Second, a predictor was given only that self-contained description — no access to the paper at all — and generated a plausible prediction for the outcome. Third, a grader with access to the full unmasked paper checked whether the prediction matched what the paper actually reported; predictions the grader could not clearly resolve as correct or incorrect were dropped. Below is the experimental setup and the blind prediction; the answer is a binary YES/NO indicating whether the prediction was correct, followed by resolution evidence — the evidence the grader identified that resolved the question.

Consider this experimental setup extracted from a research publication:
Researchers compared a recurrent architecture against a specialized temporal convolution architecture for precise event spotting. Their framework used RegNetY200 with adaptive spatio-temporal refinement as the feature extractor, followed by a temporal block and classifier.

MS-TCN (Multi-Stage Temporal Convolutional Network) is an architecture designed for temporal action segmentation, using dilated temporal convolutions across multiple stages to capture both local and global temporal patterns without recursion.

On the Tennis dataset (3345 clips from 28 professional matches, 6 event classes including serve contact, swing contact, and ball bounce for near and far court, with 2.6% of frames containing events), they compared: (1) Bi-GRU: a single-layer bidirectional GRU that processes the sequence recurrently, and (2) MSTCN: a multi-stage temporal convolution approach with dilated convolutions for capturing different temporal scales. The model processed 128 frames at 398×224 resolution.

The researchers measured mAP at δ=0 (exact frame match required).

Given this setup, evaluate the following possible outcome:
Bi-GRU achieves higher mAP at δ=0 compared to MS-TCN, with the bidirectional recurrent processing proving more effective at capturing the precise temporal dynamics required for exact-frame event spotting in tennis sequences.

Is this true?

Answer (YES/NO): YES